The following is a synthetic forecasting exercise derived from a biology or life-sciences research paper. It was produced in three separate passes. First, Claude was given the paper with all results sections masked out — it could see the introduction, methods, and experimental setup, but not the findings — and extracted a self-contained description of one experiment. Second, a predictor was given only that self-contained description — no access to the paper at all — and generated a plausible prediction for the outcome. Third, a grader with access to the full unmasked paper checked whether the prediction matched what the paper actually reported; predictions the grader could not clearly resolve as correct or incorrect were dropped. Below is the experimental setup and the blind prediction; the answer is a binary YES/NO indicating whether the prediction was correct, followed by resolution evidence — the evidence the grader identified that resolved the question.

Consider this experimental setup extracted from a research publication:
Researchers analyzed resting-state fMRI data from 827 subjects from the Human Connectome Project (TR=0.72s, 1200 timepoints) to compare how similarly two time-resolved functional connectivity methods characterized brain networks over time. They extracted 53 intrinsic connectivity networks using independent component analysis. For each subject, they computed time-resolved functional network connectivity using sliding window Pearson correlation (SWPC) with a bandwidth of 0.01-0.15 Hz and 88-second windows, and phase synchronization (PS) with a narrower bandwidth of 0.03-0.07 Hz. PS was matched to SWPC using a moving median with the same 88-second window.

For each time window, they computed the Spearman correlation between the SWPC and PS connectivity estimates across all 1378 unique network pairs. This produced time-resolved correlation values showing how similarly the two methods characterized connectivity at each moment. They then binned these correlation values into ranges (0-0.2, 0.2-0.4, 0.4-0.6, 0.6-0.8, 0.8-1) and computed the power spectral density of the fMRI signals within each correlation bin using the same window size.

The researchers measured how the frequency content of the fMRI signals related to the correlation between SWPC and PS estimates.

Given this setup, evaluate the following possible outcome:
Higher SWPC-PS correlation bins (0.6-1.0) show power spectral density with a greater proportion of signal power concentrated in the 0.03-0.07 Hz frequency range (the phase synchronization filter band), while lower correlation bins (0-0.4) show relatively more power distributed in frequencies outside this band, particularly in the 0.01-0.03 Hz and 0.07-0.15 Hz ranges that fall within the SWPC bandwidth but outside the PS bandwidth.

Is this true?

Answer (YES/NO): YES